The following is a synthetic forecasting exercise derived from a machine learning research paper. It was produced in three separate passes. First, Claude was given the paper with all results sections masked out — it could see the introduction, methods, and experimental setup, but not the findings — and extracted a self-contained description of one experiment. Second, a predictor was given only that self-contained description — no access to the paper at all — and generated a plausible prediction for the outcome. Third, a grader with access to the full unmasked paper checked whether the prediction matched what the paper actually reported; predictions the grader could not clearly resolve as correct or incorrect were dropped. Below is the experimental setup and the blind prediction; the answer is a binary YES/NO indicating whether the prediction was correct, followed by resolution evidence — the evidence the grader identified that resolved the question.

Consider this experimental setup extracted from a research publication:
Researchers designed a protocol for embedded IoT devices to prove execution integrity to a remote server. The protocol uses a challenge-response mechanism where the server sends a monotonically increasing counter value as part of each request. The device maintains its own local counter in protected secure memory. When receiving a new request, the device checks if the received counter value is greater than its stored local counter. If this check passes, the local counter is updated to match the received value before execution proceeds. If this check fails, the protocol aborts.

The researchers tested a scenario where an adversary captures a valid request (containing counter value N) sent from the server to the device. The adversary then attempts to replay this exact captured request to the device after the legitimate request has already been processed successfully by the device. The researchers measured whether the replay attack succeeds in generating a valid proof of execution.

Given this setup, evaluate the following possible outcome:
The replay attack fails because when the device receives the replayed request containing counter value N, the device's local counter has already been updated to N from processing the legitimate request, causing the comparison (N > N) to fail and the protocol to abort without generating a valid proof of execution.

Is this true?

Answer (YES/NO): YES